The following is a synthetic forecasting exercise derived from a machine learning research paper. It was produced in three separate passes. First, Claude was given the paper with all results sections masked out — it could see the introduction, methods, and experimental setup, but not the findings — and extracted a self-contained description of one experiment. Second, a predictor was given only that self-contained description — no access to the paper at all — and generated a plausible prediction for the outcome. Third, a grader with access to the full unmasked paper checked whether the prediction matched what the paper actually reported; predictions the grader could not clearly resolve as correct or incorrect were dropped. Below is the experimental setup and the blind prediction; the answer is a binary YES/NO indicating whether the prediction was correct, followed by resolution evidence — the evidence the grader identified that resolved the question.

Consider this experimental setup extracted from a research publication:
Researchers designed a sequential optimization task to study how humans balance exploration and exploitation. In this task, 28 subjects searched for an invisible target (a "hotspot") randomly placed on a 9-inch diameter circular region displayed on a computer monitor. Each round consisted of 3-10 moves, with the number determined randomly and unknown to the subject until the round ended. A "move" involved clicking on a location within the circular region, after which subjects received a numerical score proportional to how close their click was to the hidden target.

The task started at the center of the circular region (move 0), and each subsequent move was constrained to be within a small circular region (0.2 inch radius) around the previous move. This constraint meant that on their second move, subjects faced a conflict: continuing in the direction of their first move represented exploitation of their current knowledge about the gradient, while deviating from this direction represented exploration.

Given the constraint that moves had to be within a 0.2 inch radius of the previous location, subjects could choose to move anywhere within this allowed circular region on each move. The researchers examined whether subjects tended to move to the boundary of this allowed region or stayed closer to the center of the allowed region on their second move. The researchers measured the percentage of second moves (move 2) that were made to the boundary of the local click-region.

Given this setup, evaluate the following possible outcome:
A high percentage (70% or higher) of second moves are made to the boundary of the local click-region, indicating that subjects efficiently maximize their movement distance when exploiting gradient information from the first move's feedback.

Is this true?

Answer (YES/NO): YES